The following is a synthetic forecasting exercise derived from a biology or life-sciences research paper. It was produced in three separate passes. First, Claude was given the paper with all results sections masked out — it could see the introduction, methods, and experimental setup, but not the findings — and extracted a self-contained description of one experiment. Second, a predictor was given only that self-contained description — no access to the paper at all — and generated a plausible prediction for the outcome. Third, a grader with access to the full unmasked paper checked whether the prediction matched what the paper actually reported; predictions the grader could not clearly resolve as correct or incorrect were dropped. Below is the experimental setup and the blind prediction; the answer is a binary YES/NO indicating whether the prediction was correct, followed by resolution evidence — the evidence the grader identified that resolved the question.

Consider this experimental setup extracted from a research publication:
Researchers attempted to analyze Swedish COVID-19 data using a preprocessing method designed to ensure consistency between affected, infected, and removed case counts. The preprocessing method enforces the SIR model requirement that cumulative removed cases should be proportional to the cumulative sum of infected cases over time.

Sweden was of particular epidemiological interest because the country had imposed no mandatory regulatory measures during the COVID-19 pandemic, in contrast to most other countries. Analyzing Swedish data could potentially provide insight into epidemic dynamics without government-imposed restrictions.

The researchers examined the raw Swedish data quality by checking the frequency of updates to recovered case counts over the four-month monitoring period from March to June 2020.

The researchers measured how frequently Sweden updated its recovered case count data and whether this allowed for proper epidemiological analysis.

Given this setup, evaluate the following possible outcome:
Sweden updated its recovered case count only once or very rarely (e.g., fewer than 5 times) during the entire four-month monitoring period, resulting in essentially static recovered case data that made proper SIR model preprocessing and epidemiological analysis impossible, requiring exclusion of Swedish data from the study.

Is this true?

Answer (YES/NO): NO